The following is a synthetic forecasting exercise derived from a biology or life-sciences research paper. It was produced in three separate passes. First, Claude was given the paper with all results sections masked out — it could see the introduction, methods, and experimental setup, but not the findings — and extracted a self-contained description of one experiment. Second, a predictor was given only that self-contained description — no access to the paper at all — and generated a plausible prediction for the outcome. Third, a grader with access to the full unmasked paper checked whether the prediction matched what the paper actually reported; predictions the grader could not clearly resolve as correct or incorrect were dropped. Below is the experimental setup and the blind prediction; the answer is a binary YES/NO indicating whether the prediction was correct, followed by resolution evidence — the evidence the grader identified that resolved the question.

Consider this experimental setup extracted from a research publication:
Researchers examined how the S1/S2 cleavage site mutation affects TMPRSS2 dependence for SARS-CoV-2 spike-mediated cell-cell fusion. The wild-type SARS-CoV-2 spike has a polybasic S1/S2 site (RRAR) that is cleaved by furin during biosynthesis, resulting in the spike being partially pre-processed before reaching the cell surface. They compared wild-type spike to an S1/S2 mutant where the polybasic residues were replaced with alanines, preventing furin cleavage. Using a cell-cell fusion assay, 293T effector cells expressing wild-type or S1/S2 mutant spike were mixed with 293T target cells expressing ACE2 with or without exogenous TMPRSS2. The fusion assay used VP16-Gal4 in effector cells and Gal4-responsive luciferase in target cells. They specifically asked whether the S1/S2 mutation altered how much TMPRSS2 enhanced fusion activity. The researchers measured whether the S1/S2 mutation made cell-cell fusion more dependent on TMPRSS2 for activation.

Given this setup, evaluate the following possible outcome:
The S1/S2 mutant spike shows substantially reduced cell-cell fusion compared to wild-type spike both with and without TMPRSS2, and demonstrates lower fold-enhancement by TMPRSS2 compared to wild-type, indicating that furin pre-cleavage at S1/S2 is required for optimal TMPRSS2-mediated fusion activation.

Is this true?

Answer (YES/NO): NO